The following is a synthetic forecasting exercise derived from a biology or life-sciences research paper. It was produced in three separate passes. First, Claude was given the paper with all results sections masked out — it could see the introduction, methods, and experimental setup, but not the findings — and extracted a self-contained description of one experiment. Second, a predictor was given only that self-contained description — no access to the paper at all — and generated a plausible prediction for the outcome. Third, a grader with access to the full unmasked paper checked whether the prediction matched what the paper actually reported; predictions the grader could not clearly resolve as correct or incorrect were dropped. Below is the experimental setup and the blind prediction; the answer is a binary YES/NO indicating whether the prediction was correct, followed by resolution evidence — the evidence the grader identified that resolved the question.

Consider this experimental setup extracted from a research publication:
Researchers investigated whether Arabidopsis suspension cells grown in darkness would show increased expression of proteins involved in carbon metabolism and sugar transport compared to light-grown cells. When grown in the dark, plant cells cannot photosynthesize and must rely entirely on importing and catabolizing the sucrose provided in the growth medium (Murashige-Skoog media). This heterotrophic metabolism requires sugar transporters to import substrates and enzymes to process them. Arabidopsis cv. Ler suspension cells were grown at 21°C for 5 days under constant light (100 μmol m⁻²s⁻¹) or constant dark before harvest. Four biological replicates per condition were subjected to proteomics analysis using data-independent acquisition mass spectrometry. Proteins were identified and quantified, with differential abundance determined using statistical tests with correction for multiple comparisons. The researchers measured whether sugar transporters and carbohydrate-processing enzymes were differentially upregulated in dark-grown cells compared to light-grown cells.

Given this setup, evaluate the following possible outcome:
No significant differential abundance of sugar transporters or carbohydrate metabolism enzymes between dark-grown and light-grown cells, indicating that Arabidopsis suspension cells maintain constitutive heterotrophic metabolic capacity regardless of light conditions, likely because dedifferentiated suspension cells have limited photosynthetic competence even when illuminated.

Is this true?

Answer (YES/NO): NO